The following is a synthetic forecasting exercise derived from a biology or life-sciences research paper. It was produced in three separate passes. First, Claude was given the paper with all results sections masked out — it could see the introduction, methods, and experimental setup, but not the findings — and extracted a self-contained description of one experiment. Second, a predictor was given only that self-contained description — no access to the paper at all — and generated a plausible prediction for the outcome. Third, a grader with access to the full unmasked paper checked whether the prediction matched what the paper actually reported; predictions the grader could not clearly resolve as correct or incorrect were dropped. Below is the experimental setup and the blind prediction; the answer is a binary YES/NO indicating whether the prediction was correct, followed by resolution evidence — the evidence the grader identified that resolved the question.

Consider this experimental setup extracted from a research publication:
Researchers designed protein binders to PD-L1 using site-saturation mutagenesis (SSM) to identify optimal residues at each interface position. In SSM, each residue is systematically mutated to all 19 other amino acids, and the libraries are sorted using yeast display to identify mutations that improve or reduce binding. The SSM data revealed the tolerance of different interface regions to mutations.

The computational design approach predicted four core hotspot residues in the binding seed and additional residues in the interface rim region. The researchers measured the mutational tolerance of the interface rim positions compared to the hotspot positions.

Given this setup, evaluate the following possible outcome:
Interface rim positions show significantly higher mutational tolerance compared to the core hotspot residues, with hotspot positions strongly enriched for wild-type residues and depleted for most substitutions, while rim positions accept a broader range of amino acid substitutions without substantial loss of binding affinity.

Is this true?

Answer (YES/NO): YES